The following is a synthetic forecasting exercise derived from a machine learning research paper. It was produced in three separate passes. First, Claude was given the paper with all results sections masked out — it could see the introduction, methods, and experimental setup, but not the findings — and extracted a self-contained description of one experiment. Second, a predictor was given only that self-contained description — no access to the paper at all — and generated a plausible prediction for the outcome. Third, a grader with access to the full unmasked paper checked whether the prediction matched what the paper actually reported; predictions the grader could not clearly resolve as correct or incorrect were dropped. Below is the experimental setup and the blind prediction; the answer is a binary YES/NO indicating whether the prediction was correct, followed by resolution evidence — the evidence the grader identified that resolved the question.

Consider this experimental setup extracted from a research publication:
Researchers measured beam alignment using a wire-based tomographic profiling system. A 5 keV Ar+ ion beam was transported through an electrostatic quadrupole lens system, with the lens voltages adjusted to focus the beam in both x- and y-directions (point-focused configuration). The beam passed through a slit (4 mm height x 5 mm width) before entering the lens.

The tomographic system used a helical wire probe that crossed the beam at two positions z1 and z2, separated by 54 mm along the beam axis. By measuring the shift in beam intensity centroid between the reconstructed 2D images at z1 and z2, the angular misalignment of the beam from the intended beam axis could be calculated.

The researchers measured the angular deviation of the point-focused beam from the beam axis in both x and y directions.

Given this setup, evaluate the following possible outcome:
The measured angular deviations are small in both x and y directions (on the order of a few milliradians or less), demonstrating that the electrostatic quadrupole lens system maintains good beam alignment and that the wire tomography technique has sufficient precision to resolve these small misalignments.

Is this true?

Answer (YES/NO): NO